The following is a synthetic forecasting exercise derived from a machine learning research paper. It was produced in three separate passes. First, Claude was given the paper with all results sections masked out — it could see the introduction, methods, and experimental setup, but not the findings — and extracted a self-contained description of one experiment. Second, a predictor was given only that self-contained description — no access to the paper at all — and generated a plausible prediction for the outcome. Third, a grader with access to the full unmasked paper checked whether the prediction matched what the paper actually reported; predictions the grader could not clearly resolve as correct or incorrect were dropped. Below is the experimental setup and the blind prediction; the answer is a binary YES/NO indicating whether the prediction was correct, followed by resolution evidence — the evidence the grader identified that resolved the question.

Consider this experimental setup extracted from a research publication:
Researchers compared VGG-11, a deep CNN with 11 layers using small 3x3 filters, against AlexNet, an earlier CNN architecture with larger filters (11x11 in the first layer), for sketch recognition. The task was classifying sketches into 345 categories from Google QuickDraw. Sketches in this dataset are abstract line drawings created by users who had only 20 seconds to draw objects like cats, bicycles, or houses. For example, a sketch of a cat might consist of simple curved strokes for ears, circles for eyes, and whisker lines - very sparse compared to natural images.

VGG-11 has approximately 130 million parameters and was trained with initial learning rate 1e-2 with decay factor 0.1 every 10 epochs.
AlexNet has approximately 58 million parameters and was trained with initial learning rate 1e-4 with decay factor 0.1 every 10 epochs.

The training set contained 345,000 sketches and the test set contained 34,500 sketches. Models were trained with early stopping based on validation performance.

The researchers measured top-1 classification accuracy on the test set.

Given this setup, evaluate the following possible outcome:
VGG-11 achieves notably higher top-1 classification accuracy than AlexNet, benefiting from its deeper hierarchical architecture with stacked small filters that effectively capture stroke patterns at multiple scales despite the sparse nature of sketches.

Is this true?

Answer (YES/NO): NO